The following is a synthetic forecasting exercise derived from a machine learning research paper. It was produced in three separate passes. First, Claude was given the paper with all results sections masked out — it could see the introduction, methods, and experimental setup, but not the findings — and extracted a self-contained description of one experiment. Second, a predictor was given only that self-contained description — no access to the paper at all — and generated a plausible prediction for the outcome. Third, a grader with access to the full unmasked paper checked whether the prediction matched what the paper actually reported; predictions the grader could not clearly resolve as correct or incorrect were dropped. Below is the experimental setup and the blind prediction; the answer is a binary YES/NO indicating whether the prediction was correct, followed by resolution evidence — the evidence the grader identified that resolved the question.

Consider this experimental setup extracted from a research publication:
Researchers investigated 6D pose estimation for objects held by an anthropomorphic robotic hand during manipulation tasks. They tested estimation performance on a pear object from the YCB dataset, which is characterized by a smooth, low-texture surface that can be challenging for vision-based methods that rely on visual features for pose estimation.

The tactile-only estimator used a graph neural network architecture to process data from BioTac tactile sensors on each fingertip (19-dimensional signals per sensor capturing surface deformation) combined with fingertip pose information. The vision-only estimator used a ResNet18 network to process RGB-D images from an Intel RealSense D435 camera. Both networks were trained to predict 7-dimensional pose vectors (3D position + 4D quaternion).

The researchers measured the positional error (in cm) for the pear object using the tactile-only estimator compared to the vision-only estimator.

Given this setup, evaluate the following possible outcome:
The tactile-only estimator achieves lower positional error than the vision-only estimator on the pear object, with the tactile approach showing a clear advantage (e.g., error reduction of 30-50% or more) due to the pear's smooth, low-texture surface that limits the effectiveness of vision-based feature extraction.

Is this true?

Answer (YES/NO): NO